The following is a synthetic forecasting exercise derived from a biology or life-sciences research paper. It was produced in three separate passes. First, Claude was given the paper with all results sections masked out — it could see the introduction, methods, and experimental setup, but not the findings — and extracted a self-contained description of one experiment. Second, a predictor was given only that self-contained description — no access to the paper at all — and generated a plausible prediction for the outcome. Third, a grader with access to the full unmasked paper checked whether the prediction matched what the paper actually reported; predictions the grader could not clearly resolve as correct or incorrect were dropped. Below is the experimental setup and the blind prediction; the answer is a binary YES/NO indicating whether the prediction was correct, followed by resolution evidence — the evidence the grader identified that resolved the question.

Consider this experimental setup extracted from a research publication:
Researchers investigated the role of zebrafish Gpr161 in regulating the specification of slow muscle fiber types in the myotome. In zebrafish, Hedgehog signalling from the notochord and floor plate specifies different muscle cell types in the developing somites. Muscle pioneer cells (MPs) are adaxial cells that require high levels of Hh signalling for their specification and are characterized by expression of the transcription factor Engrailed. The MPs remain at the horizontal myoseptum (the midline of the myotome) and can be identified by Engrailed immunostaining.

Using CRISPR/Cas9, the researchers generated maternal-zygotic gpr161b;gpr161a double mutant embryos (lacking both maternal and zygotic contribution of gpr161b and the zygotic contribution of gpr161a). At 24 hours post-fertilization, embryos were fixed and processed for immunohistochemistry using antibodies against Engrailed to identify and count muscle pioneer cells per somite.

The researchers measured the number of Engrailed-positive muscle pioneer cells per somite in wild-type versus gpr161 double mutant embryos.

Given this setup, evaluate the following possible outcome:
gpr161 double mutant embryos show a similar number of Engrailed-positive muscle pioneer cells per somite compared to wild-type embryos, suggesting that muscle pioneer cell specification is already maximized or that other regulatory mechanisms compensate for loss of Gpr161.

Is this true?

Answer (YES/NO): NO